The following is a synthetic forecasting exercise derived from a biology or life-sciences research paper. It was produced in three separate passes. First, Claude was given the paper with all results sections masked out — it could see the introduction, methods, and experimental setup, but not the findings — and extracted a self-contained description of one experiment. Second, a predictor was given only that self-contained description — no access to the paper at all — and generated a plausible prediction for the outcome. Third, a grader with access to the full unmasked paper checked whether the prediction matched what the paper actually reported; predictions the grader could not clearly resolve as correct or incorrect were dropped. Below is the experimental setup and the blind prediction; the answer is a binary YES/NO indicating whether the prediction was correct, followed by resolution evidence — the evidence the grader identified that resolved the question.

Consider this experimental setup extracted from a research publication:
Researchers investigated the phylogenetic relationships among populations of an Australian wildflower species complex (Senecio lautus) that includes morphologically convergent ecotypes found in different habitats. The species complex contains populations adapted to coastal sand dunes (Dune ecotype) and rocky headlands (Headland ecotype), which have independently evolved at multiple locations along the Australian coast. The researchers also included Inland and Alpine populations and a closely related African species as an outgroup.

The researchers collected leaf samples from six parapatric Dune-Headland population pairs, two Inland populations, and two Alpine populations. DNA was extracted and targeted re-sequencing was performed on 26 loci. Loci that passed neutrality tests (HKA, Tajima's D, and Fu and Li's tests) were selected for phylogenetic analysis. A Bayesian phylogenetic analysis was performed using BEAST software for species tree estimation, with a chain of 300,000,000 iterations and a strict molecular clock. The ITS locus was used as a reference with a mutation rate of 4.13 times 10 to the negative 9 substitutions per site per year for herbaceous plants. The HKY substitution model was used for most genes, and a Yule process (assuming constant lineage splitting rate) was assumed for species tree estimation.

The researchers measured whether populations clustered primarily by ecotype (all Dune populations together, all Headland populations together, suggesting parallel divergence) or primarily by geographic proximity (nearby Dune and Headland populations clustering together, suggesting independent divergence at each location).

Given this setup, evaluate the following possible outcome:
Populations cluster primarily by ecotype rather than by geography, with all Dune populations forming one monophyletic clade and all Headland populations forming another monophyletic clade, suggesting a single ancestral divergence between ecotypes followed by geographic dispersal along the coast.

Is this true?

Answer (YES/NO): NO